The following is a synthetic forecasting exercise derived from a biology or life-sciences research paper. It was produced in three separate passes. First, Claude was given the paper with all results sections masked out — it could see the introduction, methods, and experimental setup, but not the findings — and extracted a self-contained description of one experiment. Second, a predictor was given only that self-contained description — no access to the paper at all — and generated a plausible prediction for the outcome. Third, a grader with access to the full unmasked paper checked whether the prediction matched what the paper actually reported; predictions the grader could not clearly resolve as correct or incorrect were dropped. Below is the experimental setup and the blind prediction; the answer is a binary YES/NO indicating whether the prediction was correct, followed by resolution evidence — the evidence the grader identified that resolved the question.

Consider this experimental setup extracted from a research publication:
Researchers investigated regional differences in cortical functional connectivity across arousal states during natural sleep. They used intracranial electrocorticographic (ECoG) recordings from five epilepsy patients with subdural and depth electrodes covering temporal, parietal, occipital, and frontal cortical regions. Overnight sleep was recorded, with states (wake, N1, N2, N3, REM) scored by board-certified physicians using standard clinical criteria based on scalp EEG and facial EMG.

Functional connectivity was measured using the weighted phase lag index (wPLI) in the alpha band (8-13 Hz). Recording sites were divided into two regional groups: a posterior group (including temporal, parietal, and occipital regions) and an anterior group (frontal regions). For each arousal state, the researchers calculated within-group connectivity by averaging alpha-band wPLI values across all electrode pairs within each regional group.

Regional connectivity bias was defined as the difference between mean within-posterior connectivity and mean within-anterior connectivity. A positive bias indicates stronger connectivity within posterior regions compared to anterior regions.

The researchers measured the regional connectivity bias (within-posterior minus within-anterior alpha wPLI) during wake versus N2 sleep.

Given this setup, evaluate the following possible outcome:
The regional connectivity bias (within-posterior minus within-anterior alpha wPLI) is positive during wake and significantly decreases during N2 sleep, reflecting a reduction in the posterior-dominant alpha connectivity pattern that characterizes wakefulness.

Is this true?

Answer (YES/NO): YES